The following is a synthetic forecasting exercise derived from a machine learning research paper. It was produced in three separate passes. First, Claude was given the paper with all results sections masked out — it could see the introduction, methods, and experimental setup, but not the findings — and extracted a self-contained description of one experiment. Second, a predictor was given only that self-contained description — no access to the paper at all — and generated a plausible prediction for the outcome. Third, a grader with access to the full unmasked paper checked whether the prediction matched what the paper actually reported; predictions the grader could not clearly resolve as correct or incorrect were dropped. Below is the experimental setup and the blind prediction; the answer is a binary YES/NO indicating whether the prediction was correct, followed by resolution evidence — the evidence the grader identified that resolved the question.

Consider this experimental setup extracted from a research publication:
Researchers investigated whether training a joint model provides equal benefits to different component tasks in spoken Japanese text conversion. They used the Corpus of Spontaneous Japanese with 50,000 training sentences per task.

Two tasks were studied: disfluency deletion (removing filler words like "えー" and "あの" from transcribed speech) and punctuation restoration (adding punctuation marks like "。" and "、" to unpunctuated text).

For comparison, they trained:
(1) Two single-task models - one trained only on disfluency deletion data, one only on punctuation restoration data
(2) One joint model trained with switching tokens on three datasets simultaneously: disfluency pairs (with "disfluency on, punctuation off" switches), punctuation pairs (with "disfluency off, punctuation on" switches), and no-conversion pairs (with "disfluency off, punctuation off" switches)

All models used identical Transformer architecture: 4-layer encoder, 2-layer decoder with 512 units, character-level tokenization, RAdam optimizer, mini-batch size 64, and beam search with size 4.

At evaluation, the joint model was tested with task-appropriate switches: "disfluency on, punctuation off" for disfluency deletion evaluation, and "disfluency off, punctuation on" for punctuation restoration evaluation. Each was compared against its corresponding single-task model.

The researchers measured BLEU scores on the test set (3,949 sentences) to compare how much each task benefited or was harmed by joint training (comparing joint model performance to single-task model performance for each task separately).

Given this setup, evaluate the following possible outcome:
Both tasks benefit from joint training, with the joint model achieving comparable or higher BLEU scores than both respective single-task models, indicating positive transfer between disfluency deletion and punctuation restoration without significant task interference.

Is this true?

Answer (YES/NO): NO